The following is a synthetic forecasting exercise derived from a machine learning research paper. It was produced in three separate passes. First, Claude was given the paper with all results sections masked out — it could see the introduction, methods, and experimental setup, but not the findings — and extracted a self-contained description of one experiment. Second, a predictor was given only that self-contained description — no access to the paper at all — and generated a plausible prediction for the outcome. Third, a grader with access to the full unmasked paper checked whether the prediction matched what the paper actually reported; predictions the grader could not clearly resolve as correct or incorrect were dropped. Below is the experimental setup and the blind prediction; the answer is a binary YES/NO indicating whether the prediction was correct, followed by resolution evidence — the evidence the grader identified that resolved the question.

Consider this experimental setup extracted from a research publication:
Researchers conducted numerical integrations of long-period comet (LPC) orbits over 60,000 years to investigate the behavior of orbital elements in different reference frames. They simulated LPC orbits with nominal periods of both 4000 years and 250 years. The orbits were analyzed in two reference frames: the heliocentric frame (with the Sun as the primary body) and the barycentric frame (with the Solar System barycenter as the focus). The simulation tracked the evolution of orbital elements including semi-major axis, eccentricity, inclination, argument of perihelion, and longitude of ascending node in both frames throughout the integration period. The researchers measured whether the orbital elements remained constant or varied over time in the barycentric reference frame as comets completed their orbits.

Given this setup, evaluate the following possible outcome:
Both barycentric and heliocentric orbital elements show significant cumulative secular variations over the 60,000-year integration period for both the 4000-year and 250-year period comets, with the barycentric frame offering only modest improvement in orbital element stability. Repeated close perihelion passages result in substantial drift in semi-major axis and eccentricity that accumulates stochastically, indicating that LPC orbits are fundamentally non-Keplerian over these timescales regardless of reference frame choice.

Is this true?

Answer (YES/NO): NO